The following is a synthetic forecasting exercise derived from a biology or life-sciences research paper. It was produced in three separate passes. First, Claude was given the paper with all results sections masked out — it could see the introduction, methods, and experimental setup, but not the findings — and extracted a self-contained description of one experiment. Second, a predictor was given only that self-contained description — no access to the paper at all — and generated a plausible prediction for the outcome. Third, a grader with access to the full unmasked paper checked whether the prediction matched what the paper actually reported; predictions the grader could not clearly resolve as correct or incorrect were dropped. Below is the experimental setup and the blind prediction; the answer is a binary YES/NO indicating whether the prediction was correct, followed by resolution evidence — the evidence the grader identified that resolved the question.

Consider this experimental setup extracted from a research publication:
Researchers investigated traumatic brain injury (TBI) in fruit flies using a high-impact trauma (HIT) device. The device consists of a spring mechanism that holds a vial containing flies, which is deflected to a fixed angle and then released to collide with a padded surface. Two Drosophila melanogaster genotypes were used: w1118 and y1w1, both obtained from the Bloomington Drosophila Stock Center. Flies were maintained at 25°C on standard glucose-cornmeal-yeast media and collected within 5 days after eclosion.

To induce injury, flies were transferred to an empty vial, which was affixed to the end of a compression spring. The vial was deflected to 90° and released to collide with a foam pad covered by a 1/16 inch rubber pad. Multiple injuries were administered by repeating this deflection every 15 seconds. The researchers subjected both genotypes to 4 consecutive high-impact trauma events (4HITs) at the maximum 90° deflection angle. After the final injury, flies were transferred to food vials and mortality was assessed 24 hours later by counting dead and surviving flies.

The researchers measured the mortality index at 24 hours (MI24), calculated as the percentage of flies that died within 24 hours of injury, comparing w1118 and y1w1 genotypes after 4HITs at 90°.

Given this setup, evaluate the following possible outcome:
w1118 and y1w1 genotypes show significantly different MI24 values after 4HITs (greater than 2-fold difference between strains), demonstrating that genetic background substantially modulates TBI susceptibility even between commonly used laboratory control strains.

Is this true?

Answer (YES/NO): NO